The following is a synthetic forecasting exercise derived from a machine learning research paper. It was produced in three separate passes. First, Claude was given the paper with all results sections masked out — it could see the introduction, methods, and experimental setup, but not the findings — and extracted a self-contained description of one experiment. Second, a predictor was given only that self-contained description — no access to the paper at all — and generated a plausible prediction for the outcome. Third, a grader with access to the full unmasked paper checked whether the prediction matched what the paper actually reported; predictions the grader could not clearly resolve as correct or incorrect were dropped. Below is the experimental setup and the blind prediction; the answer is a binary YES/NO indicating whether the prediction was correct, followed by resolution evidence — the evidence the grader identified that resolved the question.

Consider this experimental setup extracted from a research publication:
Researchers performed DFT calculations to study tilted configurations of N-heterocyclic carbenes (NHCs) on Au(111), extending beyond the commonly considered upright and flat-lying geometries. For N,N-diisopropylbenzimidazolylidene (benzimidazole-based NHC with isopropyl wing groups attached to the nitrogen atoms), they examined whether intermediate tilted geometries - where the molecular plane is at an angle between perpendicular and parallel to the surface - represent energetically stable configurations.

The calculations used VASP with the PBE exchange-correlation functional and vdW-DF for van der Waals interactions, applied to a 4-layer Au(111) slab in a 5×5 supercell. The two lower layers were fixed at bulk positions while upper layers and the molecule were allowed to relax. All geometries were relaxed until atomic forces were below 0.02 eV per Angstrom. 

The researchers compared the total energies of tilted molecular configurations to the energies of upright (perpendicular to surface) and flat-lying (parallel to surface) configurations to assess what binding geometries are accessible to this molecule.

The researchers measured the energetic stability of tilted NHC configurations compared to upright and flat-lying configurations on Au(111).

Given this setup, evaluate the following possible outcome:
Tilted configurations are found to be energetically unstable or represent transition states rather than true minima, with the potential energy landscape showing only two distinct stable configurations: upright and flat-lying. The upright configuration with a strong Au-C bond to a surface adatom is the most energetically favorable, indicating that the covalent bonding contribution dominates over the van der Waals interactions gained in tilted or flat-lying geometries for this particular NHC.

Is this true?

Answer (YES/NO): NO